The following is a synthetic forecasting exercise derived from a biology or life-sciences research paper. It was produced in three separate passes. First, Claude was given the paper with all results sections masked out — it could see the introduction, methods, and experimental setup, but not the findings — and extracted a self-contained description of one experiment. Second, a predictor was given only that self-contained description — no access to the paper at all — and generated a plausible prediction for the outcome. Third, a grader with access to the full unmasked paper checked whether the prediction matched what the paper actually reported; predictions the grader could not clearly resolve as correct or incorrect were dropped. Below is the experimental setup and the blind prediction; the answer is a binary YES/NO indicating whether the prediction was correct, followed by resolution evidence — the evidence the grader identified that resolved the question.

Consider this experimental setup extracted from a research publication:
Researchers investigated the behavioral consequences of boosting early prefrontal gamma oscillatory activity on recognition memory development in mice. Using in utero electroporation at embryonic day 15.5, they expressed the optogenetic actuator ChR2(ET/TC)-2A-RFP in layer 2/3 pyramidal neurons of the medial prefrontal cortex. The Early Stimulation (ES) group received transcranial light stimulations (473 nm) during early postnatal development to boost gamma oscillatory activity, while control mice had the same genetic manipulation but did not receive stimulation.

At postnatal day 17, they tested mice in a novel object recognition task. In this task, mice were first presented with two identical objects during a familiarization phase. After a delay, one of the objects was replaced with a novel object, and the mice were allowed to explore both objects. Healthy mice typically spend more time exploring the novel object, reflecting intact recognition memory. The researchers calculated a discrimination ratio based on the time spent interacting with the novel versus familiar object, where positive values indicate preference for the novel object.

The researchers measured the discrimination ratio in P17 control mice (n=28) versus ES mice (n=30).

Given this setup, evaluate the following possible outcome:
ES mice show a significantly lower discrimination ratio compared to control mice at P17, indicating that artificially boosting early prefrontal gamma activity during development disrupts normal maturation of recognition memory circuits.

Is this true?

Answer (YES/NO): YES